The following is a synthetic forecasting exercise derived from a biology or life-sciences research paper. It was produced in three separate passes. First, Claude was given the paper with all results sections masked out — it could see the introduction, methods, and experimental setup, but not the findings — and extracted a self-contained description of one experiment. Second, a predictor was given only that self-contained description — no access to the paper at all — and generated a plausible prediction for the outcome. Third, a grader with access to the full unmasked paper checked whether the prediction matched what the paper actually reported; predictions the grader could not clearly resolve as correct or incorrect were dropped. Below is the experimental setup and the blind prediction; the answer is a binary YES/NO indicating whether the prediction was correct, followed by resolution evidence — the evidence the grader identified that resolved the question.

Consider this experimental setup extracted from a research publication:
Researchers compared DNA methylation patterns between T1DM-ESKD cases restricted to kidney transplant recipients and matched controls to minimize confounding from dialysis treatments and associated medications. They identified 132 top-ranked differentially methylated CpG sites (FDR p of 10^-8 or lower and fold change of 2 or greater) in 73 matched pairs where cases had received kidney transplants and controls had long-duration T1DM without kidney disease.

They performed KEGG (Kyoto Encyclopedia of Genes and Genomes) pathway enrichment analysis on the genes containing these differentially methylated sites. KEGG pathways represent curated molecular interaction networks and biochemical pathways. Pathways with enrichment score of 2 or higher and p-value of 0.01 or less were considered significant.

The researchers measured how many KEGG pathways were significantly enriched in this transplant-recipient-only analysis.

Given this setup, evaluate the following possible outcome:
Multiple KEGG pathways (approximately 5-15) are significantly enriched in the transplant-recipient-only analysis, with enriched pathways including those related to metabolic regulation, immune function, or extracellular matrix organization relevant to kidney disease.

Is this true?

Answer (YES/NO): NO